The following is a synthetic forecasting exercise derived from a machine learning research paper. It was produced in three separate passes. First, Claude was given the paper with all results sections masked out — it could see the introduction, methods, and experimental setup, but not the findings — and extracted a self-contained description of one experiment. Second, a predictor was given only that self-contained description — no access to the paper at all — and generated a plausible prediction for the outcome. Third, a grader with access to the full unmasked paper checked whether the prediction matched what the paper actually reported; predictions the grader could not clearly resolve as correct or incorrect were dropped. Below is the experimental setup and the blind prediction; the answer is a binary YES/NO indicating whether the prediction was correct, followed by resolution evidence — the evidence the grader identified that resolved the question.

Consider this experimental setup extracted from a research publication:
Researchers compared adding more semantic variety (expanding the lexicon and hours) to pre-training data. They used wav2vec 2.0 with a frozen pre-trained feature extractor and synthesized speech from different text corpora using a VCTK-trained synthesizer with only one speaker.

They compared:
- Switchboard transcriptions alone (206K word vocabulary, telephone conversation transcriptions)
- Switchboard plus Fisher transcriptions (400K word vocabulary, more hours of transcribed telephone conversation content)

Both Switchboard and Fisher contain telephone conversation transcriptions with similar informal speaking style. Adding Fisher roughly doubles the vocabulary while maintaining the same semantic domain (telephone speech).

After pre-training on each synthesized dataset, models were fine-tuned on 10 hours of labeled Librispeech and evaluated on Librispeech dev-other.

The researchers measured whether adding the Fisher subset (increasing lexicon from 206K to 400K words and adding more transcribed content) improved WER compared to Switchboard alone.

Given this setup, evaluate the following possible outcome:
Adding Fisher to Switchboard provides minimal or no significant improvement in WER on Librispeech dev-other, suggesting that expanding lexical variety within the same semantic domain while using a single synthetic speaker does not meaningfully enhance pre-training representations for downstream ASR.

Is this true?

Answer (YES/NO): YES